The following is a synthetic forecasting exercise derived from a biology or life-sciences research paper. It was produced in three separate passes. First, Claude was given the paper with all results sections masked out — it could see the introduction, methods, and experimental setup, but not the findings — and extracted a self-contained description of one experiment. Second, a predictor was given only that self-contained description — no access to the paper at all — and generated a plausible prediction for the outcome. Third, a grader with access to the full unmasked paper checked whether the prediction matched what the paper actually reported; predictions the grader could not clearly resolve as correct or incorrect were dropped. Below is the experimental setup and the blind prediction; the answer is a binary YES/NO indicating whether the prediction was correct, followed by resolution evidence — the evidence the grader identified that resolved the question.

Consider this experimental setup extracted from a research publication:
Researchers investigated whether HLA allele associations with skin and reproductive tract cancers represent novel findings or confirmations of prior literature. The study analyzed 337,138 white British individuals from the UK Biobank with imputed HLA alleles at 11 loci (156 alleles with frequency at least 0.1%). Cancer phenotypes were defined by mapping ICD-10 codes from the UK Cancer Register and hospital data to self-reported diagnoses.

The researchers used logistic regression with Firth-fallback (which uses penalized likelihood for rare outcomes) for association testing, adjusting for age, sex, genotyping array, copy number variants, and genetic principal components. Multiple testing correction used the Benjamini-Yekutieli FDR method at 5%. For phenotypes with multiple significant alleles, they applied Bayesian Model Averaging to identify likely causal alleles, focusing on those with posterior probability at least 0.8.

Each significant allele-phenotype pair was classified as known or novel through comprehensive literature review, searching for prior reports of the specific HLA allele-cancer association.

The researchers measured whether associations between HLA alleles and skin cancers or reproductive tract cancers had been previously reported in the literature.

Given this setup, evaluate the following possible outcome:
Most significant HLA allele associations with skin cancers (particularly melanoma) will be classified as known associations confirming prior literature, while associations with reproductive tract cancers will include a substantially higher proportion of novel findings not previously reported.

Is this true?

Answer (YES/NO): NO